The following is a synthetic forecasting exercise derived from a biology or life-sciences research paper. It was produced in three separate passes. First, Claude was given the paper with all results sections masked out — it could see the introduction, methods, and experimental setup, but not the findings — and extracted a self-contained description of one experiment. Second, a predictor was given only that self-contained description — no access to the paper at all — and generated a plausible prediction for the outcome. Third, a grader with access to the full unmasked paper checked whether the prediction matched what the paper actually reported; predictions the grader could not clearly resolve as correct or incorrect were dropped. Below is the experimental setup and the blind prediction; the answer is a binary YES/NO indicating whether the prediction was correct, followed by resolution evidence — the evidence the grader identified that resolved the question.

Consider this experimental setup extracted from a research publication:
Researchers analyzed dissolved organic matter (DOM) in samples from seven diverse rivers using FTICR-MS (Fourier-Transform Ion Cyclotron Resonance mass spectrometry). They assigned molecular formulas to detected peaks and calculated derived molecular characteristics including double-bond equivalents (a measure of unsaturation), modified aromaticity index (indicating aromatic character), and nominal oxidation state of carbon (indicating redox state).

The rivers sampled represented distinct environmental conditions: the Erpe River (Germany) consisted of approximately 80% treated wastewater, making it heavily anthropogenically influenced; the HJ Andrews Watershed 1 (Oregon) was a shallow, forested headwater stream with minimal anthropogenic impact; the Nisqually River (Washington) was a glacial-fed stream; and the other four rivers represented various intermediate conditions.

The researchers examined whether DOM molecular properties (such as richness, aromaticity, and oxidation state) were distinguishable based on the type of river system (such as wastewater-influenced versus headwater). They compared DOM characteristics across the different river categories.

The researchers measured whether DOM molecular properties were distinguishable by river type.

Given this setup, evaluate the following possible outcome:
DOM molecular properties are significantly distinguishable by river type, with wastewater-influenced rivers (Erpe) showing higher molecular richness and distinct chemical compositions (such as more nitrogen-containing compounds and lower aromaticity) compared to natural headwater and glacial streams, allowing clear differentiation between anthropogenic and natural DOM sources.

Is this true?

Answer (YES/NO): NO